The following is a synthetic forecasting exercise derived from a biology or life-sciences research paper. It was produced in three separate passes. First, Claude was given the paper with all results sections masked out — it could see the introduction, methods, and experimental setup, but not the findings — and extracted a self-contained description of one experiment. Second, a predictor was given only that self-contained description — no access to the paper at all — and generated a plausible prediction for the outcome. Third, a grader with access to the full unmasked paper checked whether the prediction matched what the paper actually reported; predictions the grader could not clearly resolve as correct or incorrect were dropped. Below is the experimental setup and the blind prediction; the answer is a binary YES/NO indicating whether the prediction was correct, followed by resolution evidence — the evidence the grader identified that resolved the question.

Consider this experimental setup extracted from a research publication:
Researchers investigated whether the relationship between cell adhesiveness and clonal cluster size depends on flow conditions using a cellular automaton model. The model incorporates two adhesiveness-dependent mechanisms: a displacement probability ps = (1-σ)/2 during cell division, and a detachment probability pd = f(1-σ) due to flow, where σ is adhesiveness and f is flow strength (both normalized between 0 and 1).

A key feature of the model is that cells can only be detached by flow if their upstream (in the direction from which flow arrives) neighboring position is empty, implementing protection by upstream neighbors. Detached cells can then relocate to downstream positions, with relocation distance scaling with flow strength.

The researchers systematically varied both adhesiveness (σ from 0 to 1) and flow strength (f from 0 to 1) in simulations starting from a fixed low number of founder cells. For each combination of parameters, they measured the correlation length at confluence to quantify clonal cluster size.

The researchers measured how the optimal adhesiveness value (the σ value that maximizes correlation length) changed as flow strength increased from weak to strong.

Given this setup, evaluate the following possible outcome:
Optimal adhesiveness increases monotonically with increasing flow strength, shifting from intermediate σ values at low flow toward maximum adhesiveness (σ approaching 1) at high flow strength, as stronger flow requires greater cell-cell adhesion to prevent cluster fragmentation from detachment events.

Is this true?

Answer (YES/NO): NO